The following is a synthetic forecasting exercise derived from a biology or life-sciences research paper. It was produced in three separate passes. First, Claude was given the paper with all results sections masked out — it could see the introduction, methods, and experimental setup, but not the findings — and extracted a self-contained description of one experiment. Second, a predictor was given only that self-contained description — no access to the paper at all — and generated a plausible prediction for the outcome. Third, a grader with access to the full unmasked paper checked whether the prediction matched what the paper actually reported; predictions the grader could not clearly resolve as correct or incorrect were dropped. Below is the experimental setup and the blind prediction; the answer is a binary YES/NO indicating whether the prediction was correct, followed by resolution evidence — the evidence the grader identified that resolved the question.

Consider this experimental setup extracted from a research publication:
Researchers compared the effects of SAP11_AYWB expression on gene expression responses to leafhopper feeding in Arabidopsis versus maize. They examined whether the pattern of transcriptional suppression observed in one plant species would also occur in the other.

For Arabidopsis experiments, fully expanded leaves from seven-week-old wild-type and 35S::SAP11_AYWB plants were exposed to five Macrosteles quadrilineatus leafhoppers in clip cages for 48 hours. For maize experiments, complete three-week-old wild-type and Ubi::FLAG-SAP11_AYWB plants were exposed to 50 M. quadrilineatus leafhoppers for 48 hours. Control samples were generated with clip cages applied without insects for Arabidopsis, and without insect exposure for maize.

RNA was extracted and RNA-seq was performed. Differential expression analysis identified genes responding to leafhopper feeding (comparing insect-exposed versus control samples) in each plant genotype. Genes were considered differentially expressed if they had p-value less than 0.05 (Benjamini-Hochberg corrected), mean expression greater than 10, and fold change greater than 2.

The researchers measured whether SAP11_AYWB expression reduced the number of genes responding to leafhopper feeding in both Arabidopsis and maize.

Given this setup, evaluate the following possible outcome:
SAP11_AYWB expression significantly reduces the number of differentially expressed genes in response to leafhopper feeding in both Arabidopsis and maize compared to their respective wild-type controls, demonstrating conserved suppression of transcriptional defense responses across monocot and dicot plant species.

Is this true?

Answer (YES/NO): NO